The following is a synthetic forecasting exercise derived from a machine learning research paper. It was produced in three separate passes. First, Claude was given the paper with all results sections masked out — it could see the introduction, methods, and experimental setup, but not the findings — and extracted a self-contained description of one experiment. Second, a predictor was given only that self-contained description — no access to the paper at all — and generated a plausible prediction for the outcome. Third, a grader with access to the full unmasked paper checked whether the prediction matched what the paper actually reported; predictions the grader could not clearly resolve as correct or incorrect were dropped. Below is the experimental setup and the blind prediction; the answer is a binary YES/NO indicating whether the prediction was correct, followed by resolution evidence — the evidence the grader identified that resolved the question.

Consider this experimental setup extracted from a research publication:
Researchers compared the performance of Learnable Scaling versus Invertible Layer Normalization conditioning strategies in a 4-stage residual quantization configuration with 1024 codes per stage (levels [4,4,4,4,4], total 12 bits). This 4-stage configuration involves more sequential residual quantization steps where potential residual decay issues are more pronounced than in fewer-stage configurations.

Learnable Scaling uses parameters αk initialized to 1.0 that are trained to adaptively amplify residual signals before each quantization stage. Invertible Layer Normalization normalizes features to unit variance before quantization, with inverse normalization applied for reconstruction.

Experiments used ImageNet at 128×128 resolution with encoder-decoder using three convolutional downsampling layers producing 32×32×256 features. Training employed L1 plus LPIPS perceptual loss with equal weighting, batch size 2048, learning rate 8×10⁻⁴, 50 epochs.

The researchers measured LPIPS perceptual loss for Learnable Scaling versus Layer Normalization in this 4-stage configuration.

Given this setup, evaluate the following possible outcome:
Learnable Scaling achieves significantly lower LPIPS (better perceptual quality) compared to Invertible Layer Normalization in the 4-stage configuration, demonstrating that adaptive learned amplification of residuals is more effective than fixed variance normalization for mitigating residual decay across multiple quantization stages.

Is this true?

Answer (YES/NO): NO